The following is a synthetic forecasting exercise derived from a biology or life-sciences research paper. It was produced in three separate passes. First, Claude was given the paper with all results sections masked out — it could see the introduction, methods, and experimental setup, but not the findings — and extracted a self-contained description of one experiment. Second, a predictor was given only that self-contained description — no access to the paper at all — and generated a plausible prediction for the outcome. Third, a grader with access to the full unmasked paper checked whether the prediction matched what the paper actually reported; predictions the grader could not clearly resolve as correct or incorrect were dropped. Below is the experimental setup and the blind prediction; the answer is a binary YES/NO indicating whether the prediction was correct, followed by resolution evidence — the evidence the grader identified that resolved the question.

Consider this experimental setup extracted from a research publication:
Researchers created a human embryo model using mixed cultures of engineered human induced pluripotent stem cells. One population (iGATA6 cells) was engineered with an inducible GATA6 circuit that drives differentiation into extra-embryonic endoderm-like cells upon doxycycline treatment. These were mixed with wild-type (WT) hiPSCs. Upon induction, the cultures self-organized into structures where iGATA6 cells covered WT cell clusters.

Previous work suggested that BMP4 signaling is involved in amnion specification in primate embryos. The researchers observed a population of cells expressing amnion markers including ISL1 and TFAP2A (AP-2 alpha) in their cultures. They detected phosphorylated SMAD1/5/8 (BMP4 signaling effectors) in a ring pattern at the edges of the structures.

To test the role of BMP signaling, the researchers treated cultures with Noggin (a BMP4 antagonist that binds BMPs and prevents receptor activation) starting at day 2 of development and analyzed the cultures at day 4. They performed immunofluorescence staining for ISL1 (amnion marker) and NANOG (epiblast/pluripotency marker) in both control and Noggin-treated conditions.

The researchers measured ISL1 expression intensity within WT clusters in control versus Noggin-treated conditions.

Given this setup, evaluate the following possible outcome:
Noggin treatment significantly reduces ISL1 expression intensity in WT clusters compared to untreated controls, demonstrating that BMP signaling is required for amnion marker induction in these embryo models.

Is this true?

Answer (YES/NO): YES